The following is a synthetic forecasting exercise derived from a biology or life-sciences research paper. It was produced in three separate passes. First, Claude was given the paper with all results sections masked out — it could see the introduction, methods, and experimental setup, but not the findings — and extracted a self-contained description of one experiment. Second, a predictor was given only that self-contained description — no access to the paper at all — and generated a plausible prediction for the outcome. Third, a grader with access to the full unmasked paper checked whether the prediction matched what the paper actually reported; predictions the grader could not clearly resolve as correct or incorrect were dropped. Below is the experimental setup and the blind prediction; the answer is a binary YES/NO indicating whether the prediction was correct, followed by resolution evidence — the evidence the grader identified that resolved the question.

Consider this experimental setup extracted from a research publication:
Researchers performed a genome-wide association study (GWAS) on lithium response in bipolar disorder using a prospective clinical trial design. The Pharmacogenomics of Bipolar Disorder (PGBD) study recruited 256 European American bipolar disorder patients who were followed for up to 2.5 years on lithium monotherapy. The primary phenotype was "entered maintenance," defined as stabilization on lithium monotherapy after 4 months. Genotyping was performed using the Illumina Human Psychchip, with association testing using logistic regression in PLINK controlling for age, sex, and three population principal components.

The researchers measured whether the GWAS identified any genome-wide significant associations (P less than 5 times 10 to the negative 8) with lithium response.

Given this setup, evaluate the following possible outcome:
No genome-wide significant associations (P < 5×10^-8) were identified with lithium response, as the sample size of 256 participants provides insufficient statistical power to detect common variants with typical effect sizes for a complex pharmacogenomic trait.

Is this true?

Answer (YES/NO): YES